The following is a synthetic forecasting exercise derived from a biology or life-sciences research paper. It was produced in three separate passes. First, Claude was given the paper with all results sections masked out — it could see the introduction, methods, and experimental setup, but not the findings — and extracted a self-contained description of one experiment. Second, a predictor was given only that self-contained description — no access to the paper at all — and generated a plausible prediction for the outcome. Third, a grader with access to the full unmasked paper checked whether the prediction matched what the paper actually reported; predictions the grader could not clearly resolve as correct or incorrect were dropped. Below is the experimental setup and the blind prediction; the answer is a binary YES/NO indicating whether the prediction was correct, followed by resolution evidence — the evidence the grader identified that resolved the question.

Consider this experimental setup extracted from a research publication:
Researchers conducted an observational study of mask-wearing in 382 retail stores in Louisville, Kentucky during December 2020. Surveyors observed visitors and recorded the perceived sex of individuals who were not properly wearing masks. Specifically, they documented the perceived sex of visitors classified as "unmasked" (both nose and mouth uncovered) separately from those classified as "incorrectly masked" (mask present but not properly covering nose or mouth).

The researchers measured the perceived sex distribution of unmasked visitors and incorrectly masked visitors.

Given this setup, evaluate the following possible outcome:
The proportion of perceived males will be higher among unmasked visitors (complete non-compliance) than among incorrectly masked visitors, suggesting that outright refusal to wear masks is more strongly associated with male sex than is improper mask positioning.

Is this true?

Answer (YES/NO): YES